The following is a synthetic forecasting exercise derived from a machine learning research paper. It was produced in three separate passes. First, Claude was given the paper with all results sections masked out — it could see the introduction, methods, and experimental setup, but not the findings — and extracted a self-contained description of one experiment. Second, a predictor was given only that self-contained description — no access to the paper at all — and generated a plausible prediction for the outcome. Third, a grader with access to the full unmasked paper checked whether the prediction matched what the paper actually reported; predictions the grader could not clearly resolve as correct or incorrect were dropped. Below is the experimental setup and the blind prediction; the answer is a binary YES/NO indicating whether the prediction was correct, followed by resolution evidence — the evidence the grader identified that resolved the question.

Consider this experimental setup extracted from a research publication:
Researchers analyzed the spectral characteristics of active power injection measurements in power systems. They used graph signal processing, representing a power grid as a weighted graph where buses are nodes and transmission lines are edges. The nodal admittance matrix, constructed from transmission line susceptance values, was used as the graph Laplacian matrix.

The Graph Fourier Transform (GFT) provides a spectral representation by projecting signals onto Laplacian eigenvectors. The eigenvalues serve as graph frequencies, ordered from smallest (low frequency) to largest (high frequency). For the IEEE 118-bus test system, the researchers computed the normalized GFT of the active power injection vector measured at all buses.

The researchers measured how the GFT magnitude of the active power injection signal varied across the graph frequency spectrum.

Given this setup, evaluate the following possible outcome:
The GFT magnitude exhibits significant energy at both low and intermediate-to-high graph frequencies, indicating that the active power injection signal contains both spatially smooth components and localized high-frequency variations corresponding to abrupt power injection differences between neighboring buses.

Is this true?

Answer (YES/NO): NO